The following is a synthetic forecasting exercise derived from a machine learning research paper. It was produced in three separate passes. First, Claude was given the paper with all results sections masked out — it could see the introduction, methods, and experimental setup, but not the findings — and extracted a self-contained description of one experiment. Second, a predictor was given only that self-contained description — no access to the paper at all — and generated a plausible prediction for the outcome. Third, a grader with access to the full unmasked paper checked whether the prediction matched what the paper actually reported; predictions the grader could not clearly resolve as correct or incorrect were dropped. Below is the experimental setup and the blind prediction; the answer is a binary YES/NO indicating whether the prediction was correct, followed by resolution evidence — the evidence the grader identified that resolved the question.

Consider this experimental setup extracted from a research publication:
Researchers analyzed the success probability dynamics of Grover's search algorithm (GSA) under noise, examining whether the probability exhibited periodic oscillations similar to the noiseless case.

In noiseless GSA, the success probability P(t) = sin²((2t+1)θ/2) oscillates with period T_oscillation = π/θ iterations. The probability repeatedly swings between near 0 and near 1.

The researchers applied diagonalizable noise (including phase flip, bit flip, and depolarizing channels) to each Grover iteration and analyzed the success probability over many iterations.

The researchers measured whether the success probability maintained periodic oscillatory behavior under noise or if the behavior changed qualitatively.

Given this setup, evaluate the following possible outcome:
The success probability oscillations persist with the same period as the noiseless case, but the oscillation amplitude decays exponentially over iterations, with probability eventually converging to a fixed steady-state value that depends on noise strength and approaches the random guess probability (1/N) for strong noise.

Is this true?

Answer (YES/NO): NO